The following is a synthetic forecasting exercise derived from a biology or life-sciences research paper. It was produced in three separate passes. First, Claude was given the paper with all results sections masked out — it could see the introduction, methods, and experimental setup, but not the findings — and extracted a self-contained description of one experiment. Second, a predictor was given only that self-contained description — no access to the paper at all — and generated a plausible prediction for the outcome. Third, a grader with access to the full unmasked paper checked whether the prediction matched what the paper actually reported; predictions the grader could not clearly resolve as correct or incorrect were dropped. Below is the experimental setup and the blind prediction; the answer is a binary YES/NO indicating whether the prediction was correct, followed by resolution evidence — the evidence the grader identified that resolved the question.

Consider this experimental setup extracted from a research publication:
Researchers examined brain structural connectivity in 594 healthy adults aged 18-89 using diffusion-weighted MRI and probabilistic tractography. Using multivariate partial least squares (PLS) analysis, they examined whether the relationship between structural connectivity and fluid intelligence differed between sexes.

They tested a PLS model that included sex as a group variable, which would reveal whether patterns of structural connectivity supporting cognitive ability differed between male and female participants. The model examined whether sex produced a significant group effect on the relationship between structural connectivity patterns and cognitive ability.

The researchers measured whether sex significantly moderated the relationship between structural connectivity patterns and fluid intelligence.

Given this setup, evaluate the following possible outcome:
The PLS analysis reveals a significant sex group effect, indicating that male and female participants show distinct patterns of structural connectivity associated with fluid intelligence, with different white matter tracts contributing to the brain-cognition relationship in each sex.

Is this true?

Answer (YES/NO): NO